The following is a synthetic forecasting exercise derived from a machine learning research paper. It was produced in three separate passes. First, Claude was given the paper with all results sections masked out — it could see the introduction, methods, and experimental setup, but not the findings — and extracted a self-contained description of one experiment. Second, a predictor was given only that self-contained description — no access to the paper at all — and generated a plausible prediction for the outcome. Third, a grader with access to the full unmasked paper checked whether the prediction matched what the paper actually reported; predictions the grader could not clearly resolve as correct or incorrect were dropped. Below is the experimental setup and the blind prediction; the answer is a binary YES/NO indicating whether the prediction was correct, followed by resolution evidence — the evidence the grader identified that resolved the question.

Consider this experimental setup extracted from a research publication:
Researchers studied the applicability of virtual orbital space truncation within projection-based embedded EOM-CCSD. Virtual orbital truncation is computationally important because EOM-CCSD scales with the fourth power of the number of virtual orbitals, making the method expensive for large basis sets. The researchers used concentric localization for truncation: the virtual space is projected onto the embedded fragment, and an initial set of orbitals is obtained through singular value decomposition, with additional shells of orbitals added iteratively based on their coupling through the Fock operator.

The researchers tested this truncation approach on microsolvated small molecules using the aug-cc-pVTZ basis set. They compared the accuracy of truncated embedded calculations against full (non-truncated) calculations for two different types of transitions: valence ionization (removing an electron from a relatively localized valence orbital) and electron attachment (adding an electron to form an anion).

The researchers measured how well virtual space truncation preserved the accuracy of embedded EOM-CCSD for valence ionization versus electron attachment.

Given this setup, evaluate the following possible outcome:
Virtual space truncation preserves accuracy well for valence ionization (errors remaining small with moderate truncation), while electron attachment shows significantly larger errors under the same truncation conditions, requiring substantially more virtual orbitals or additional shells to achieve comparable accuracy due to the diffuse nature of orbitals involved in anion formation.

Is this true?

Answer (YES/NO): YES